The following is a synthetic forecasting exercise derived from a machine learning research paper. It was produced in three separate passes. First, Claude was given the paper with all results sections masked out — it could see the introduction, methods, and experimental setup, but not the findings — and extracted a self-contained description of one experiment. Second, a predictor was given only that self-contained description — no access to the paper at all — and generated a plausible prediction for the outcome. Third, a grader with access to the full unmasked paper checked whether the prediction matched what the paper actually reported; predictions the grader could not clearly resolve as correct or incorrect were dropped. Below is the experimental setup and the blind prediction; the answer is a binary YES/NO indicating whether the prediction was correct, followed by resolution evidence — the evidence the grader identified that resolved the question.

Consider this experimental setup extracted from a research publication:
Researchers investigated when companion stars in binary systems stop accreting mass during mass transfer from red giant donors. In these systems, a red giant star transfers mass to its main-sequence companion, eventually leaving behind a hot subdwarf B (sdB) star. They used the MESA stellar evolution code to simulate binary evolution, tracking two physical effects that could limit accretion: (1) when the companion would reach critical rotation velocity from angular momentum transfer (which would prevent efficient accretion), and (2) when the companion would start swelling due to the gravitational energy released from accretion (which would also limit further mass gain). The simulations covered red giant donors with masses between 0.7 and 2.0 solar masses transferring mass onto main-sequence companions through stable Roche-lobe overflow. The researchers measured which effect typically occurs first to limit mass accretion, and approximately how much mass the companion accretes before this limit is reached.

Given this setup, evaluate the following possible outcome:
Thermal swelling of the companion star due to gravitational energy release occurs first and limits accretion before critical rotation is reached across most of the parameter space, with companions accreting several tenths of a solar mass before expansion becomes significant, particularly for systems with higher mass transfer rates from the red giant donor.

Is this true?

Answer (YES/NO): NO